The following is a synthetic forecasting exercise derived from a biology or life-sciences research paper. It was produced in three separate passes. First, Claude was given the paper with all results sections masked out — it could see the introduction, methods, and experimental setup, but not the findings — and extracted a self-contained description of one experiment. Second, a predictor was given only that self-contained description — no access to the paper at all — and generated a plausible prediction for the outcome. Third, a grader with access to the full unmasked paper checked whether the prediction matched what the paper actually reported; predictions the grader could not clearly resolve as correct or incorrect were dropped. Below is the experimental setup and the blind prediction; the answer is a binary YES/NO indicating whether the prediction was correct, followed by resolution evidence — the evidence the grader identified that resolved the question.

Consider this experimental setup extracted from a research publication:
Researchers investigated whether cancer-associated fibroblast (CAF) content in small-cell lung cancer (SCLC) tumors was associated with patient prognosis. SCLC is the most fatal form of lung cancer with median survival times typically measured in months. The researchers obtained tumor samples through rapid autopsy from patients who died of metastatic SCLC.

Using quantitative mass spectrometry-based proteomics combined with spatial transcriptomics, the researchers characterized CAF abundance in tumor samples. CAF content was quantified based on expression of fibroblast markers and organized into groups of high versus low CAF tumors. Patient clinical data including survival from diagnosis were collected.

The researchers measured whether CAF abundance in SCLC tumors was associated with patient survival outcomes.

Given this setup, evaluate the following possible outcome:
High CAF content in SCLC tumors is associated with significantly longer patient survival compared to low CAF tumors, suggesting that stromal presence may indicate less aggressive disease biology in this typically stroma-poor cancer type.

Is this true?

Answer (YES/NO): NO